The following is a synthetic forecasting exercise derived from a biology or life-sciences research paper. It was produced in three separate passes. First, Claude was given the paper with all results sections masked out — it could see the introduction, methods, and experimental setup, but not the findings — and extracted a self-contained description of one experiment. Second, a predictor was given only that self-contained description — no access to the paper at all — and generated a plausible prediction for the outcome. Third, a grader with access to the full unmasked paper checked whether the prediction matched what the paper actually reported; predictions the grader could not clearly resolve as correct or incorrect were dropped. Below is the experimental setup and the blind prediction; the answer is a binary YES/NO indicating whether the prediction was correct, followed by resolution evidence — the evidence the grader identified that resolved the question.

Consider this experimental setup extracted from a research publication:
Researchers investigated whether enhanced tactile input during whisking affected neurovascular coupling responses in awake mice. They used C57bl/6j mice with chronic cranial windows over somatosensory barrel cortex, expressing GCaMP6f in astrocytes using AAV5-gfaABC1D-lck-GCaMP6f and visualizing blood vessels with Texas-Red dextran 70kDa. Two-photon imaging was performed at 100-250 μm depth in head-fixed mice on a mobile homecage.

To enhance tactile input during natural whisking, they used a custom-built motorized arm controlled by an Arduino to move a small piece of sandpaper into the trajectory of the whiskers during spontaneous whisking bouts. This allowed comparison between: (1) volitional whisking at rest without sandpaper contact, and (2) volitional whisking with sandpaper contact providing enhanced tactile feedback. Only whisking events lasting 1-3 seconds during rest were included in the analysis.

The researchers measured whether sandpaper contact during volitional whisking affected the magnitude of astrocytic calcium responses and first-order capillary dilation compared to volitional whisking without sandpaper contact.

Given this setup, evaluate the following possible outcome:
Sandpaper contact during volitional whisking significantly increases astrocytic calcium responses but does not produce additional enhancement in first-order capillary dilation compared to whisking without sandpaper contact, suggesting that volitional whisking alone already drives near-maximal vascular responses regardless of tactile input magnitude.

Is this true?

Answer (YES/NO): YES